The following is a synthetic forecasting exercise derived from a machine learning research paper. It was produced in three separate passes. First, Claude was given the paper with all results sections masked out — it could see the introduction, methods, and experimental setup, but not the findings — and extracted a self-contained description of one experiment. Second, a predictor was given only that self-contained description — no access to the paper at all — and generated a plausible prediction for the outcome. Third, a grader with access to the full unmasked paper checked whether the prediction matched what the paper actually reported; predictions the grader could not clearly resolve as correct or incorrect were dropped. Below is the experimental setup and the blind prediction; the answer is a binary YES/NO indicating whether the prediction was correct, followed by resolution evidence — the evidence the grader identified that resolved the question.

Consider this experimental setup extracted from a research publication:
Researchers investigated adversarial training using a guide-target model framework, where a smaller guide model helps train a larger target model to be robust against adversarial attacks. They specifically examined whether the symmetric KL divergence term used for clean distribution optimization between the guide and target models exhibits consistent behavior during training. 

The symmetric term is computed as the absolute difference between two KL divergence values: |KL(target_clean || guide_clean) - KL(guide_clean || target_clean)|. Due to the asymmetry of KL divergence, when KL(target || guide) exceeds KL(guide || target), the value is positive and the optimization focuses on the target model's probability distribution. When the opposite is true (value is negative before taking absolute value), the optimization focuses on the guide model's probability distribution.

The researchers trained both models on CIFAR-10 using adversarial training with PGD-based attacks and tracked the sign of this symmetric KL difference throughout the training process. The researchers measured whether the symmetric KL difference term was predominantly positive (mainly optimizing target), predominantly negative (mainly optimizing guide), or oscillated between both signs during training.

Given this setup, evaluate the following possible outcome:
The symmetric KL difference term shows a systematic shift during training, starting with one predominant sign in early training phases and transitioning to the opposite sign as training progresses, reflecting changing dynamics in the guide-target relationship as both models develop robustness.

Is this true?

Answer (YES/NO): NO